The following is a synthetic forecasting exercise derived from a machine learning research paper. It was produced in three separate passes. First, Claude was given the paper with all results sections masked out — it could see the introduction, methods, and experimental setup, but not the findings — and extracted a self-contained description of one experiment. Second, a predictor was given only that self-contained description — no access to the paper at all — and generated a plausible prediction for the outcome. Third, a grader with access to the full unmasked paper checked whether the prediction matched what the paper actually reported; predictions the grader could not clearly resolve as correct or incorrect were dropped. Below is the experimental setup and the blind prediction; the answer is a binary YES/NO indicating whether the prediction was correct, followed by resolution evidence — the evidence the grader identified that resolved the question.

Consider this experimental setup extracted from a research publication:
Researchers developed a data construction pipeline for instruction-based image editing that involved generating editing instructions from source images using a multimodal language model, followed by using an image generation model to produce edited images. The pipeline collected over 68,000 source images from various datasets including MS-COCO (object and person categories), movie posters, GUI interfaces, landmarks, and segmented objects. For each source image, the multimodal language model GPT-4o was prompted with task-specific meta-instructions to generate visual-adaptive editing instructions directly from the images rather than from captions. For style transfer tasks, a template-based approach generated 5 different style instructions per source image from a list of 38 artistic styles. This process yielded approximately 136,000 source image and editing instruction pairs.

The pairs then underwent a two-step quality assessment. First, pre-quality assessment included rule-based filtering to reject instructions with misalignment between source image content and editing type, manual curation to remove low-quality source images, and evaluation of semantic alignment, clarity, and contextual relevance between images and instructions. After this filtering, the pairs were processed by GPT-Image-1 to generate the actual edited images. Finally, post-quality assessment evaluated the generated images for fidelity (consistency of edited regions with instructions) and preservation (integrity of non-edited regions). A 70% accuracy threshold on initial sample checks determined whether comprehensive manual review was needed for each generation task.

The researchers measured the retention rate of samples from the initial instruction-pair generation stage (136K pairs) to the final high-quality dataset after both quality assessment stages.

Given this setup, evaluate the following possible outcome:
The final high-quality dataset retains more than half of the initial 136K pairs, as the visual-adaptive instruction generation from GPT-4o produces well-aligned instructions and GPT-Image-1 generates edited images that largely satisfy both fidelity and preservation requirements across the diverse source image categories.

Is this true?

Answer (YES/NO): YES